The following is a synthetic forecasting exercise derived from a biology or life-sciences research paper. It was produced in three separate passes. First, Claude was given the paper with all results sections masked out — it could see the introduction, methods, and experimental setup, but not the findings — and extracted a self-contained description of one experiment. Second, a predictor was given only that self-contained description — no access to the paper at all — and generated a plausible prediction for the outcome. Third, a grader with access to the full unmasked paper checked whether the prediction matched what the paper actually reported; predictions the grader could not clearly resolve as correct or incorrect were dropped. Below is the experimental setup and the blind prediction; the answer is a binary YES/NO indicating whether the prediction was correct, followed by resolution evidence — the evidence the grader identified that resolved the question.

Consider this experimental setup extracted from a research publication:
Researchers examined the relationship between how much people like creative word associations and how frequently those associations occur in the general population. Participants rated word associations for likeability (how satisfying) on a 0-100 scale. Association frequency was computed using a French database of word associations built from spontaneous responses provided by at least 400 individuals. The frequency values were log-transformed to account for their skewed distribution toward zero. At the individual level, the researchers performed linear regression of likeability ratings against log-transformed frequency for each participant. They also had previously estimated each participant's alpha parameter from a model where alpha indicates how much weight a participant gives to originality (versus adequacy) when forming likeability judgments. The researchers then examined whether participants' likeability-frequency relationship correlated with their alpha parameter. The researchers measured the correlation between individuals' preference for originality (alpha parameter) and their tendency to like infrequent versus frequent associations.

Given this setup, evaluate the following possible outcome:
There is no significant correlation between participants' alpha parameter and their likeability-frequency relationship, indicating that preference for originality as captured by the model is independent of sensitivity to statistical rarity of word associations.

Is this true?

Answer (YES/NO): NO